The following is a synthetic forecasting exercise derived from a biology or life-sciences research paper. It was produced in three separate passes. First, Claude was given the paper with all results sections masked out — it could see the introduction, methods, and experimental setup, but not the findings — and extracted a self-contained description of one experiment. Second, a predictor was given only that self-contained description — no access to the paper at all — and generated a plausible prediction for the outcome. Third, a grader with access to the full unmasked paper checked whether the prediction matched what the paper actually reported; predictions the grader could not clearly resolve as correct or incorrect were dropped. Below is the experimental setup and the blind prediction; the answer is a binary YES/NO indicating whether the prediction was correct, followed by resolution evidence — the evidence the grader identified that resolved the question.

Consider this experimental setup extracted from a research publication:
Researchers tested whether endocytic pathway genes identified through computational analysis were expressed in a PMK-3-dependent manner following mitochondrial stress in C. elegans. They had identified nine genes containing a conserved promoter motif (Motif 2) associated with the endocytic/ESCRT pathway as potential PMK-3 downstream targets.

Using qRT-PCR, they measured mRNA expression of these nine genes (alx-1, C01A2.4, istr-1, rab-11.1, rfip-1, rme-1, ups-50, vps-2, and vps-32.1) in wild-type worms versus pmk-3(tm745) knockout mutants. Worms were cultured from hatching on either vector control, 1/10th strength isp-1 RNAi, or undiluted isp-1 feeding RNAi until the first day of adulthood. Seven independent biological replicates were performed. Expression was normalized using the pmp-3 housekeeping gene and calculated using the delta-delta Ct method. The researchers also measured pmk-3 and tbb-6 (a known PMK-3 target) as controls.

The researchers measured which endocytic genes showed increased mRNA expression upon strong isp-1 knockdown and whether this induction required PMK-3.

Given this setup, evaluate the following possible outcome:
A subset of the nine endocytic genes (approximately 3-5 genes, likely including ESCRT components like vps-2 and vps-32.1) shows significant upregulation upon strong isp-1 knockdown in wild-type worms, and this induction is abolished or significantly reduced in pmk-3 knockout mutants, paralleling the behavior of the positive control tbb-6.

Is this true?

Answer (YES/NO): NO